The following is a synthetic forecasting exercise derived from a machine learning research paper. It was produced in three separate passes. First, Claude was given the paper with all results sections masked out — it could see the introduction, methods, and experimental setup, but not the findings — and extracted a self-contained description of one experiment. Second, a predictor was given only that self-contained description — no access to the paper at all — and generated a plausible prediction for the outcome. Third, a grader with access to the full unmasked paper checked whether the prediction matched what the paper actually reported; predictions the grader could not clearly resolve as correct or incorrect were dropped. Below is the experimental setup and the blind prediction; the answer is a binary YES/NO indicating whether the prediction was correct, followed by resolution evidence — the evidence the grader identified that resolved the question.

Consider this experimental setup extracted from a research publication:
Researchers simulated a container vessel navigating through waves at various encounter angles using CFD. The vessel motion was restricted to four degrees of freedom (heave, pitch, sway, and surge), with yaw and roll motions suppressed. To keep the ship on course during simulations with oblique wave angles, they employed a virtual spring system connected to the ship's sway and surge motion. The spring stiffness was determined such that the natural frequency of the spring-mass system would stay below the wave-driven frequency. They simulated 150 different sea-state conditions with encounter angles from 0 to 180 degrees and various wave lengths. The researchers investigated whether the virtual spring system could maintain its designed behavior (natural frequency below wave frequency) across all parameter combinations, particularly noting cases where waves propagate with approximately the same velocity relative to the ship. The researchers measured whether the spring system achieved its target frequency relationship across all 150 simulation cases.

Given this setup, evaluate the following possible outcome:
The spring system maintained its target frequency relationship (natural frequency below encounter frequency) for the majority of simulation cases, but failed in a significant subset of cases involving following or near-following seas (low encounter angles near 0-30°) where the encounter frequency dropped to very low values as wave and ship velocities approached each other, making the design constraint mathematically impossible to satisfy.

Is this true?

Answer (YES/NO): NO